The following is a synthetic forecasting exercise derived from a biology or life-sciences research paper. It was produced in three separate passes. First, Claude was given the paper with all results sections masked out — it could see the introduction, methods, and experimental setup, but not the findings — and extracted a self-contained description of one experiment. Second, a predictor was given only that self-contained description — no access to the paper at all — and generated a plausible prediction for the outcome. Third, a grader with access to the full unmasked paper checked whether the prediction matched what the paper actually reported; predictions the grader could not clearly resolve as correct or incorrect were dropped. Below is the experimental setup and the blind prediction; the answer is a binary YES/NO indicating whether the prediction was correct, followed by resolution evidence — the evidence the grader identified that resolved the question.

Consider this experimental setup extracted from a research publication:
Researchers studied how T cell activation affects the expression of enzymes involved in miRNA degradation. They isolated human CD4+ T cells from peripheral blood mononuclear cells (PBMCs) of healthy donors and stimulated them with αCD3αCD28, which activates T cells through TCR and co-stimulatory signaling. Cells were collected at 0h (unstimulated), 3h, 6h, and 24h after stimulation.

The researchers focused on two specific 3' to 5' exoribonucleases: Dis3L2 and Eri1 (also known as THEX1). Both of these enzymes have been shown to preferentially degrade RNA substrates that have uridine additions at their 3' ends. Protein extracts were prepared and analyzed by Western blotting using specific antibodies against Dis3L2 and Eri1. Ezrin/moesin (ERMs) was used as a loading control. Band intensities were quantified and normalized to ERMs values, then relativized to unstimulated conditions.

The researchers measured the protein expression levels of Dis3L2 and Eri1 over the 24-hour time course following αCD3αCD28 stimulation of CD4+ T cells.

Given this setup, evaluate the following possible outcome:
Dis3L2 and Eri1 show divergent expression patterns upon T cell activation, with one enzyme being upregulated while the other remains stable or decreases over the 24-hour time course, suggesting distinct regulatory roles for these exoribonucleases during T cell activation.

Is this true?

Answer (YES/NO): NO